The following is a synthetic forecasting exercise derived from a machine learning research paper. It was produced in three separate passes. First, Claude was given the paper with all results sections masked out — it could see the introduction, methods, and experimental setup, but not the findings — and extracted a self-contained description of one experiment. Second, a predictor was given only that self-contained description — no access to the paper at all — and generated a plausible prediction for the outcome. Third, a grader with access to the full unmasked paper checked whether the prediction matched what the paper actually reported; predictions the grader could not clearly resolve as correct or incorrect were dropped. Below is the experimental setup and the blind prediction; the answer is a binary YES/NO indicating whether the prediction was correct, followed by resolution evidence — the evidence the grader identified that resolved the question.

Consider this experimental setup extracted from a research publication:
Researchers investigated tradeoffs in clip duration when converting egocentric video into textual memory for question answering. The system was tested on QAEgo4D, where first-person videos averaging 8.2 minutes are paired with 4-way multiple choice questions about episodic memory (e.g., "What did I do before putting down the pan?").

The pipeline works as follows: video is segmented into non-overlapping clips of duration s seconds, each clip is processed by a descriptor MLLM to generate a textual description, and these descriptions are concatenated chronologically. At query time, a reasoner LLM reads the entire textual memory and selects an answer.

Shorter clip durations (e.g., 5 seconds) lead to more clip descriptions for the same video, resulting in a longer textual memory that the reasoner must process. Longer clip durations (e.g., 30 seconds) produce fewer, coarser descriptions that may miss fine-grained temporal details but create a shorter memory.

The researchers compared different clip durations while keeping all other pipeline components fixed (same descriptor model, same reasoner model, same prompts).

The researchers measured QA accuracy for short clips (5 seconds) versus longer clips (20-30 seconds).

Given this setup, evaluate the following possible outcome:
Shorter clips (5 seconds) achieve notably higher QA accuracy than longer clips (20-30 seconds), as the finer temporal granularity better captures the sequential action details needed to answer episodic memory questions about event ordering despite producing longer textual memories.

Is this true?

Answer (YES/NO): NO